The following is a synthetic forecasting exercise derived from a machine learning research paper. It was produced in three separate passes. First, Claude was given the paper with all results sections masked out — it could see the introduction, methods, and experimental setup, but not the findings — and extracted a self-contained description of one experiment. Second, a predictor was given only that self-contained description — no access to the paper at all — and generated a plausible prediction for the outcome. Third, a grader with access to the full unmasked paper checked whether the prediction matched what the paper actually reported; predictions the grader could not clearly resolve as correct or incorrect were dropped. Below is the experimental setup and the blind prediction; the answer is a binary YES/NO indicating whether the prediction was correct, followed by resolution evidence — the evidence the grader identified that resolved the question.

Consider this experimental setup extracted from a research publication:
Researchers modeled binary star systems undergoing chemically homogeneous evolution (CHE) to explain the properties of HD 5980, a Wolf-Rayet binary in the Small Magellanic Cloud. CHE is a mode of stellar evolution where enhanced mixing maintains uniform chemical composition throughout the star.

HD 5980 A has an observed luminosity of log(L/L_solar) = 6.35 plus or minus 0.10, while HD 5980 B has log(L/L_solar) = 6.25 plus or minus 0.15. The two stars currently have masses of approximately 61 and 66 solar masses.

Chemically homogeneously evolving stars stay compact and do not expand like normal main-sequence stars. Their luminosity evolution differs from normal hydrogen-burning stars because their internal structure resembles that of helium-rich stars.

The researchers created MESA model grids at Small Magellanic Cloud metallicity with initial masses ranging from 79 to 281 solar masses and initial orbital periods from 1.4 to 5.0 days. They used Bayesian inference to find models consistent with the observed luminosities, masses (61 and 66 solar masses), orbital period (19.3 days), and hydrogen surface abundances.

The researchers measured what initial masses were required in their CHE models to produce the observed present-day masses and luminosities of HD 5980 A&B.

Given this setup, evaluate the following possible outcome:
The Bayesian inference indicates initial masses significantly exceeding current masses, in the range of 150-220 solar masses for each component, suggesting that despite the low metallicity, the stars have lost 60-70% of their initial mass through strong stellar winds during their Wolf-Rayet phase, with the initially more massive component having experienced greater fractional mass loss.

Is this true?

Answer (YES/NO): NO